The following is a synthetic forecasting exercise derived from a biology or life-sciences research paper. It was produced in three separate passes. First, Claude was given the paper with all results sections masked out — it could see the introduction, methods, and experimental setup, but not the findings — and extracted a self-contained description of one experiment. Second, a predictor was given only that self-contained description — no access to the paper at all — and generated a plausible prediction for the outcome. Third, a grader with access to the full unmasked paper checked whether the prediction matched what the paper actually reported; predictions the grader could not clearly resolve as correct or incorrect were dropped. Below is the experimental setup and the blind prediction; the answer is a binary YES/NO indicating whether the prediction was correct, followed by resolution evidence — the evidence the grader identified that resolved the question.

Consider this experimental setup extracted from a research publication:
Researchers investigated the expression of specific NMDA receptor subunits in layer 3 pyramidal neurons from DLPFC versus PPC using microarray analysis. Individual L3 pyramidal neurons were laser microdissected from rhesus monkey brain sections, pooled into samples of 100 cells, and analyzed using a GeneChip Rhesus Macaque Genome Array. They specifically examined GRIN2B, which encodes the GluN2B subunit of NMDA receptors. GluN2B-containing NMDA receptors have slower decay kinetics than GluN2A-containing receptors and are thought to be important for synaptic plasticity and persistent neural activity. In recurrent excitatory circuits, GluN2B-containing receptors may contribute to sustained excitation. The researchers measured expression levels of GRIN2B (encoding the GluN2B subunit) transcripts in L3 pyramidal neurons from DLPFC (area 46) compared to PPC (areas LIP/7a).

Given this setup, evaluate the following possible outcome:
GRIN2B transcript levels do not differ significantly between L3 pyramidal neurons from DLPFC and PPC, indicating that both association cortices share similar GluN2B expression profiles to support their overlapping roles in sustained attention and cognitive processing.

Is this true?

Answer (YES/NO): NO